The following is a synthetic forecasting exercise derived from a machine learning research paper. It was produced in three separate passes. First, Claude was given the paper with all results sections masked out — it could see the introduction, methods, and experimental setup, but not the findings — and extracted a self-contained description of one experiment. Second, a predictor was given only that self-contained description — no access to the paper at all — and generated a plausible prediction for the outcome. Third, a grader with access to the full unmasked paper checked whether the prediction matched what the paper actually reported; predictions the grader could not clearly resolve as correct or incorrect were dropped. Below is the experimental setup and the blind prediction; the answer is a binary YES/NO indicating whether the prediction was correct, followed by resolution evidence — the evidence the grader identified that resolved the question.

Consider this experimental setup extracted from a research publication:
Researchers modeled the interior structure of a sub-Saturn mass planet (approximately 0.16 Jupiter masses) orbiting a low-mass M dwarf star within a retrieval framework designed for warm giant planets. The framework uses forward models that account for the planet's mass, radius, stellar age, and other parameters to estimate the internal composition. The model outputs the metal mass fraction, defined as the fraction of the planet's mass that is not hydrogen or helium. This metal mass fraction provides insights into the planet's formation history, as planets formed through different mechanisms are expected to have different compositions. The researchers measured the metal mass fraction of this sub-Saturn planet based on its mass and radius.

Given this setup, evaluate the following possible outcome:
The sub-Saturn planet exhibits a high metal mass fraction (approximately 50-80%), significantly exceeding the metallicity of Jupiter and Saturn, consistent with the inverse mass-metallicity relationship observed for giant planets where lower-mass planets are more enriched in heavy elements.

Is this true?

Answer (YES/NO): NO